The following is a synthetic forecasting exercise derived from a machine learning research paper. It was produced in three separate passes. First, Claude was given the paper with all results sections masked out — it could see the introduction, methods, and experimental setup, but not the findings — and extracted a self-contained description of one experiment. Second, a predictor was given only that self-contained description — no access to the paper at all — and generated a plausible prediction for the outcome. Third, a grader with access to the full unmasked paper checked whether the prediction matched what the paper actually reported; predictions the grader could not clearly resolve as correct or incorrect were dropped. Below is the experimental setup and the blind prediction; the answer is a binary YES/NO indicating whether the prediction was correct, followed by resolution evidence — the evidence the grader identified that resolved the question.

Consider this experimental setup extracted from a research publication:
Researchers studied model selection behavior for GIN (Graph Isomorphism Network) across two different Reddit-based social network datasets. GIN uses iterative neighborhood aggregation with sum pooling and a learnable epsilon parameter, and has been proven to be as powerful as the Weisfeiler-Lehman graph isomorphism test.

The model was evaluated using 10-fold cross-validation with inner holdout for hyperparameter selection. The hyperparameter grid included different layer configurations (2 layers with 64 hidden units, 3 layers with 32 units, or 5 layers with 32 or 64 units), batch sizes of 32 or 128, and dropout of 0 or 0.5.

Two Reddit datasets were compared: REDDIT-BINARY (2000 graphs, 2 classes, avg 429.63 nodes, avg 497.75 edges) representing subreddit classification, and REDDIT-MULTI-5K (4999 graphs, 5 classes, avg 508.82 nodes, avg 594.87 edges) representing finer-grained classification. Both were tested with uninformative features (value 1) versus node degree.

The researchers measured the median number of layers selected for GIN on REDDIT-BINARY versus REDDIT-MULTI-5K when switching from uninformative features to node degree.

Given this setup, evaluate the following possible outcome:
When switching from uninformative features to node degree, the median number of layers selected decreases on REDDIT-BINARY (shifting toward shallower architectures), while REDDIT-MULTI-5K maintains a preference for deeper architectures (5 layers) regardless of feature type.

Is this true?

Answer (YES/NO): NO